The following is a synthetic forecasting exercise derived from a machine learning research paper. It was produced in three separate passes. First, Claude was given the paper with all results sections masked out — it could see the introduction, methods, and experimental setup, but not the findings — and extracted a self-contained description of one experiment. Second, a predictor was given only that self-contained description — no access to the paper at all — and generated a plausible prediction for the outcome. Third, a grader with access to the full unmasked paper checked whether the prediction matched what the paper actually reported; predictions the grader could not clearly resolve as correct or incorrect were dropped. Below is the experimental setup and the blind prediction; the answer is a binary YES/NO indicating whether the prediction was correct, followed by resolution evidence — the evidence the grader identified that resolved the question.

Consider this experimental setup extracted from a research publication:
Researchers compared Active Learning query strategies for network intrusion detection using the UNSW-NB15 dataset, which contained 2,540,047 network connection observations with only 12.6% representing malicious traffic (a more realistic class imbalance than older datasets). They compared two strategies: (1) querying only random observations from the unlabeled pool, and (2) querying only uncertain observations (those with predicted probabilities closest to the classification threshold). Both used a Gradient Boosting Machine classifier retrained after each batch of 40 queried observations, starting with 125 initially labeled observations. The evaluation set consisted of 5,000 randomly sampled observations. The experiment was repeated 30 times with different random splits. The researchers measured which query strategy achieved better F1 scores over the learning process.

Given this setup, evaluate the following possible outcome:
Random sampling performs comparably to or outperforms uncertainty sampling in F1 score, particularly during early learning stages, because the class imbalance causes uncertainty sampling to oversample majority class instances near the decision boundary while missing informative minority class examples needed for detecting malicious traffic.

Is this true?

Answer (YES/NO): NO